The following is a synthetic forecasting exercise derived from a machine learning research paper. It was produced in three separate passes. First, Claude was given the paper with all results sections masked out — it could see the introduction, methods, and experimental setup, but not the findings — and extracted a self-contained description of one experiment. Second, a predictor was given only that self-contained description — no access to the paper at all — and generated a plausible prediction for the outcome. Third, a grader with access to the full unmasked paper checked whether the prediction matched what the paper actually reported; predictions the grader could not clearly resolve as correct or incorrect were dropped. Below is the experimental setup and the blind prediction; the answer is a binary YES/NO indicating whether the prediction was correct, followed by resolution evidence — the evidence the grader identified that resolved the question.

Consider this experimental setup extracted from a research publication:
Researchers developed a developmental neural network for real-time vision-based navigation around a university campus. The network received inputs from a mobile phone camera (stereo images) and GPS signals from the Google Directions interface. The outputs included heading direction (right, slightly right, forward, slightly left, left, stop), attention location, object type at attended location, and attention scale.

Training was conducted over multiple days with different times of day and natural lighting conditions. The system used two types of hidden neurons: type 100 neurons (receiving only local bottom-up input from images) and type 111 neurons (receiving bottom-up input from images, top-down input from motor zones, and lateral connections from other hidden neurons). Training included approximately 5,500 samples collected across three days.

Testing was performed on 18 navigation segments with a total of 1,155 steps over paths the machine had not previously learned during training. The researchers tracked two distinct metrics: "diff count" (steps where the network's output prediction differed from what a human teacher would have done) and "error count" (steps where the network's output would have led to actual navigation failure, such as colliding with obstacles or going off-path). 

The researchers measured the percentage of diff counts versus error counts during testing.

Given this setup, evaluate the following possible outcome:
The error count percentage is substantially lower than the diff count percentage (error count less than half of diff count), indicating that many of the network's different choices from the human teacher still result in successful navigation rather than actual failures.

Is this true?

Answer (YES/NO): YES